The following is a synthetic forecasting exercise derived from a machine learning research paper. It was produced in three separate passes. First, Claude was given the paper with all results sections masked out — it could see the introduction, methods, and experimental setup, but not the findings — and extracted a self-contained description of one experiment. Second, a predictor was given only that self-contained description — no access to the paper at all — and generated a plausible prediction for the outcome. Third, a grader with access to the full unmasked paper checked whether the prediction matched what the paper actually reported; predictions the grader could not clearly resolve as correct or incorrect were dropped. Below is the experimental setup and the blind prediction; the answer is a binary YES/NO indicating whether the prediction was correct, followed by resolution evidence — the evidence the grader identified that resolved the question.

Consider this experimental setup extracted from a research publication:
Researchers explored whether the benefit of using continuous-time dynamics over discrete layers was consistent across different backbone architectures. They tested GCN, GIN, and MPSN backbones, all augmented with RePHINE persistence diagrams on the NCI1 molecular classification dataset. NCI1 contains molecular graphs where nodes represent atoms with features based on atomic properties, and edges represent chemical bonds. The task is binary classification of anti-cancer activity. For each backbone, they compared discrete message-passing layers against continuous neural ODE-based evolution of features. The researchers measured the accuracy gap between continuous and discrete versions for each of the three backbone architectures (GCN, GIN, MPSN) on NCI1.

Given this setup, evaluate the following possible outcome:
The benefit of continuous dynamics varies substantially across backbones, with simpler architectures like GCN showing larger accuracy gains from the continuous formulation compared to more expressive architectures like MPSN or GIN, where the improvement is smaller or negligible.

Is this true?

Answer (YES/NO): NO